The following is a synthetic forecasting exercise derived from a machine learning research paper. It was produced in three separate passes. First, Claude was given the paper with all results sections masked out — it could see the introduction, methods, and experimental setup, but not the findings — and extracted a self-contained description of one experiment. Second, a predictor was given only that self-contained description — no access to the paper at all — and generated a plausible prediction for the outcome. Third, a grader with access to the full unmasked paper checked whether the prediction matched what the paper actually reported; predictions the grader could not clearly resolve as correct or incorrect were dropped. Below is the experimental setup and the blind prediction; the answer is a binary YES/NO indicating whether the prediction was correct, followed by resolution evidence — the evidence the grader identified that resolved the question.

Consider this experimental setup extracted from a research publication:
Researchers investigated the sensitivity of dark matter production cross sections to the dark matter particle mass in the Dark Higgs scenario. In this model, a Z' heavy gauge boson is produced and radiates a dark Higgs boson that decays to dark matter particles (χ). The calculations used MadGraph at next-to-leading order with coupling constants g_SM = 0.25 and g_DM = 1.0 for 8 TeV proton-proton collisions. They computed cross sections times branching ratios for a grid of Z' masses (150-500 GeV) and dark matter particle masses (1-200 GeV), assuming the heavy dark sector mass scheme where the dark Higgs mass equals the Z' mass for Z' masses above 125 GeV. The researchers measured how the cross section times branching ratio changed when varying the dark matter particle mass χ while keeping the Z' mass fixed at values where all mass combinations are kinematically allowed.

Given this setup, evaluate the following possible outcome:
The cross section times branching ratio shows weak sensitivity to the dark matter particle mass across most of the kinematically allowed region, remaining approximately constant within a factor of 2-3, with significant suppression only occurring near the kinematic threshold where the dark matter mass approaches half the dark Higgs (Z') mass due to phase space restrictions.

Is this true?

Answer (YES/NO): YES